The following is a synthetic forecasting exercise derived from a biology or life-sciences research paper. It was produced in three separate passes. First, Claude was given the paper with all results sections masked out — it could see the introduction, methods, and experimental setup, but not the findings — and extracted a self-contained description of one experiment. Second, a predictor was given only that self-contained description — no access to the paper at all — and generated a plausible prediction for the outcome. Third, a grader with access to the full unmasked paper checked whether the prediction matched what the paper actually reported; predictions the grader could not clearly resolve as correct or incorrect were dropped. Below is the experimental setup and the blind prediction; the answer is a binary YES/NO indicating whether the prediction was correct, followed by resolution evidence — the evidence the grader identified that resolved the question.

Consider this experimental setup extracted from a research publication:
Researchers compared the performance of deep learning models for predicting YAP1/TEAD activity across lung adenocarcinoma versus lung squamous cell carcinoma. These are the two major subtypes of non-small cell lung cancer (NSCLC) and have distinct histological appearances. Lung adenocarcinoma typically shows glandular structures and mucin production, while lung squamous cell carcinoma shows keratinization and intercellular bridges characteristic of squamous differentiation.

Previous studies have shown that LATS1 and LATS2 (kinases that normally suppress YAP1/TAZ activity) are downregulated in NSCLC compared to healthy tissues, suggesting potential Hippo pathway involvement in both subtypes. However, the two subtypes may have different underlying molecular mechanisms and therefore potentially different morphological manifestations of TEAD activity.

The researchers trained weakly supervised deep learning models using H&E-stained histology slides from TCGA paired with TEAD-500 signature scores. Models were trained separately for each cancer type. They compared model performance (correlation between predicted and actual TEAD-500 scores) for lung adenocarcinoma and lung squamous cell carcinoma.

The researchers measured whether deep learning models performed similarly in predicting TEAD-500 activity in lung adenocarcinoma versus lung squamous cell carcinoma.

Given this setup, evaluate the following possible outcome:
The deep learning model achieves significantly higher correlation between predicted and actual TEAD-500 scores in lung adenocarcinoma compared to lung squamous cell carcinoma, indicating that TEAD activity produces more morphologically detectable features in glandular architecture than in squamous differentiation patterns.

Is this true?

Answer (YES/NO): YES